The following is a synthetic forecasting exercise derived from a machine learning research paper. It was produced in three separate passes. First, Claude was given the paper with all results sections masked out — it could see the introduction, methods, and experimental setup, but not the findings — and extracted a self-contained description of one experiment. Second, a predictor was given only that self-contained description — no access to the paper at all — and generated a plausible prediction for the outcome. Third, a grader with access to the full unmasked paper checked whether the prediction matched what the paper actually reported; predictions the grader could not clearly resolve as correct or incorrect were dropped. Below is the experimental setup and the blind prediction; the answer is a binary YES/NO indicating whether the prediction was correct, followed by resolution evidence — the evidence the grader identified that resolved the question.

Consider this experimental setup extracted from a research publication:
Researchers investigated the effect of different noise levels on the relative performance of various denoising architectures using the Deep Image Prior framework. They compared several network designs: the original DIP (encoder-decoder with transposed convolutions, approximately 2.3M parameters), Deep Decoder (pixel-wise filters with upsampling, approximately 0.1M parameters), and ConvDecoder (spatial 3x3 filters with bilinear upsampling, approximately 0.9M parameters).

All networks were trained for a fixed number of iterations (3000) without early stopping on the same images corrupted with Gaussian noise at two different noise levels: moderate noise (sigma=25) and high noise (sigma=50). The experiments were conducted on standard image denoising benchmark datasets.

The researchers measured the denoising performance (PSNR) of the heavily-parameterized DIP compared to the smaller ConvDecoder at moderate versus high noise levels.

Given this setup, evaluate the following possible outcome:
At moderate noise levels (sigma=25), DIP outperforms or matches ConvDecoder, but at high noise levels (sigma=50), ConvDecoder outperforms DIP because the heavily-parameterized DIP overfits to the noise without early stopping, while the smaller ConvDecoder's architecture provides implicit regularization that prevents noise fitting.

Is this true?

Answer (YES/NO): YES